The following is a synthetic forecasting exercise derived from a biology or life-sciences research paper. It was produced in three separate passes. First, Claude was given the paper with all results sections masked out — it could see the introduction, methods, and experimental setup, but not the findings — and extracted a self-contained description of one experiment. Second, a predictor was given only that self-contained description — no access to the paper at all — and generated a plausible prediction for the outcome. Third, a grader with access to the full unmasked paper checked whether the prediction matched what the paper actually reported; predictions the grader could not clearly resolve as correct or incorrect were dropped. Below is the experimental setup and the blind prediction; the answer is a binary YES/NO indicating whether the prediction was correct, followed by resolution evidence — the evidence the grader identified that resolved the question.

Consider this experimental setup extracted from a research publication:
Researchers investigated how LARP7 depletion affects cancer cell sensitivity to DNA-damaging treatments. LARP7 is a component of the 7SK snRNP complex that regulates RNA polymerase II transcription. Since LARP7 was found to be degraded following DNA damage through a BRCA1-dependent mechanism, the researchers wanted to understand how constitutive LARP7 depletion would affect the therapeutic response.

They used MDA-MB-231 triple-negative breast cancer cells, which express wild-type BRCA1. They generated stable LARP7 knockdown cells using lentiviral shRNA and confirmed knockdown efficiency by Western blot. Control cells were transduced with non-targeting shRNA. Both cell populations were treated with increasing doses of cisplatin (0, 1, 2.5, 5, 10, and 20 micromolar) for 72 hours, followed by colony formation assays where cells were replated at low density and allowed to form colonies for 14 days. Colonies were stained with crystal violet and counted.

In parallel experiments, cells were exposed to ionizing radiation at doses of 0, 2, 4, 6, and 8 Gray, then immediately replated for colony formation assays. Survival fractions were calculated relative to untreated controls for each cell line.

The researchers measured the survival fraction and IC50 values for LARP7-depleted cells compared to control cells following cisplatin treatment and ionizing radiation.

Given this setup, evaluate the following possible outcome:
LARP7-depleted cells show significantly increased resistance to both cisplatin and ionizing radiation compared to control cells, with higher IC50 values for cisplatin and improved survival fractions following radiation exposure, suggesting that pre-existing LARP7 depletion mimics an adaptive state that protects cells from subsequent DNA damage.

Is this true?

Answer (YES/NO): YES